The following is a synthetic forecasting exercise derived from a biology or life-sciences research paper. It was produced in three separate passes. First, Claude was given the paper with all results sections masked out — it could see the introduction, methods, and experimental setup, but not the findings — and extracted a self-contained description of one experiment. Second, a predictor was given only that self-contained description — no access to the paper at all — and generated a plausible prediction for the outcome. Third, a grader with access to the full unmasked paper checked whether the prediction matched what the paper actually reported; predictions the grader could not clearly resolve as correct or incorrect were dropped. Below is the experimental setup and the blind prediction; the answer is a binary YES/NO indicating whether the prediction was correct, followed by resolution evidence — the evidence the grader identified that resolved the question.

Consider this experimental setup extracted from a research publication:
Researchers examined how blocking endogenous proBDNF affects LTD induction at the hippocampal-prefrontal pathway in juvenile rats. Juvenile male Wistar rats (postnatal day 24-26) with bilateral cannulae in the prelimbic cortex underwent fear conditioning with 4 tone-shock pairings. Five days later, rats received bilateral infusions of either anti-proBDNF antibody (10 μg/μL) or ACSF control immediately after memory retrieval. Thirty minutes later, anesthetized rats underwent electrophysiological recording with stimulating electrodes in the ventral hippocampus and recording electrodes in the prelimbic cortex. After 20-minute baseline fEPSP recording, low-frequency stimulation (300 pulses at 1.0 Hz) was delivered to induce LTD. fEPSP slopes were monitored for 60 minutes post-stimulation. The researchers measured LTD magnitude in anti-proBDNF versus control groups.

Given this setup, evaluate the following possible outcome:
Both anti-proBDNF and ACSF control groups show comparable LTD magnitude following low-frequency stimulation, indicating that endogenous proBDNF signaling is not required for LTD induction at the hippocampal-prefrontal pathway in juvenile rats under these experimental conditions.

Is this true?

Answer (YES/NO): NO